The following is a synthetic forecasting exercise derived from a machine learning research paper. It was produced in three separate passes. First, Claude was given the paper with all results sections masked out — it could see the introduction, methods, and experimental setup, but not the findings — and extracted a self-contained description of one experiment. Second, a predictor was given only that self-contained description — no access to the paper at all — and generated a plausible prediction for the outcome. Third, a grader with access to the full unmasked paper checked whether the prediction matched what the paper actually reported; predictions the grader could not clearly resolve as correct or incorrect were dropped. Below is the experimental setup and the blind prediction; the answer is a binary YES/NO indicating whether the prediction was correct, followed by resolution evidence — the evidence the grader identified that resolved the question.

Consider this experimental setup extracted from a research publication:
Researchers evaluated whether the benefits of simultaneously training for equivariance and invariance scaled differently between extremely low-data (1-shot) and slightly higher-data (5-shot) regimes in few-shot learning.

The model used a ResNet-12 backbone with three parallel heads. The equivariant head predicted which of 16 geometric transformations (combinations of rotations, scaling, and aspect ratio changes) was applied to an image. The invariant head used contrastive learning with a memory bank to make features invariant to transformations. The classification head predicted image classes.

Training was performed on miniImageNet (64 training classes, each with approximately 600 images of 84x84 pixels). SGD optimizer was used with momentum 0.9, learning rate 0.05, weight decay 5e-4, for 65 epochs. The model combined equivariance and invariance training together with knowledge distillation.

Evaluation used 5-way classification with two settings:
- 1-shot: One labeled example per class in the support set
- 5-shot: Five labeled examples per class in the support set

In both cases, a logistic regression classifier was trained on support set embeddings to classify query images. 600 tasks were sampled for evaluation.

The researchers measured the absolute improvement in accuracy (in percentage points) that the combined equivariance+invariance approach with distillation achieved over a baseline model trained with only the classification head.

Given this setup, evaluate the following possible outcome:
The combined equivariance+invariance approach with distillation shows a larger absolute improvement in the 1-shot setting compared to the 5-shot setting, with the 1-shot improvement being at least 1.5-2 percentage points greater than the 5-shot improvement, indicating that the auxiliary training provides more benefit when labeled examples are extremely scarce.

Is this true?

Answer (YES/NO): NO